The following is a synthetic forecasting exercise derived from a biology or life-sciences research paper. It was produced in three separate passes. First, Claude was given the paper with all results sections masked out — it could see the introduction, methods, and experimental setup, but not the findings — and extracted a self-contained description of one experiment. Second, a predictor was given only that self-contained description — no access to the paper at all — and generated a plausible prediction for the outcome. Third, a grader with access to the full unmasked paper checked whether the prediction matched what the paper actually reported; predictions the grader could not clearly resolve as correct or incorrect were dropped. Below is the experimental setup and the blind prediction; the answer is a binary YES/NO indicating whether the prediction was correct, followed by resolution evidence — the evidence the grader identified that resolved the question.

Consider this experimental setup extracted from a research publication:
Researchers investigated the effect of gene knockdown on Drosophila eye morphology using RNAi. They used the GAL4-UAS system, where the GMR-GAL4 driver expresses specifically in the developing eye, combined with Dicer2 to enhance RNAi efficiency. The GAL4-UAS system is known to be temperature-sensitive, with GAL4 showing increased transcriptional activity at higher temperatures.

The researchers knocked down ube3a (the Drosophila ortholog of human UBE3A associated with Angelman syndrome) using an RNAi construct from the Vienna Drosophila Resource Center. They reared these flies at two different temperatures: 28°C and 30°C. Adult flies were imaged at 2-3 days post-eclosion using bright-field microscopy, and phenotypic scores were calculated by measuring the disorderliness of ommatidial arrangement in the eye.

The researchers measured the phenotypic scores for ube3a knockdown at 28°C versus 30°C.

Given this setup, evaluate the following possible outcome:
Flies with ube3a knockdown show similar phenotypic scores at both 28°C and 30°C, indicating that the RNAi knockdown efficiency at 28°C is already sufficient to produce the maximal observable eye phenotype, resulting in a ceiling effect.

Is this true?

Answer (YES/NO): NO